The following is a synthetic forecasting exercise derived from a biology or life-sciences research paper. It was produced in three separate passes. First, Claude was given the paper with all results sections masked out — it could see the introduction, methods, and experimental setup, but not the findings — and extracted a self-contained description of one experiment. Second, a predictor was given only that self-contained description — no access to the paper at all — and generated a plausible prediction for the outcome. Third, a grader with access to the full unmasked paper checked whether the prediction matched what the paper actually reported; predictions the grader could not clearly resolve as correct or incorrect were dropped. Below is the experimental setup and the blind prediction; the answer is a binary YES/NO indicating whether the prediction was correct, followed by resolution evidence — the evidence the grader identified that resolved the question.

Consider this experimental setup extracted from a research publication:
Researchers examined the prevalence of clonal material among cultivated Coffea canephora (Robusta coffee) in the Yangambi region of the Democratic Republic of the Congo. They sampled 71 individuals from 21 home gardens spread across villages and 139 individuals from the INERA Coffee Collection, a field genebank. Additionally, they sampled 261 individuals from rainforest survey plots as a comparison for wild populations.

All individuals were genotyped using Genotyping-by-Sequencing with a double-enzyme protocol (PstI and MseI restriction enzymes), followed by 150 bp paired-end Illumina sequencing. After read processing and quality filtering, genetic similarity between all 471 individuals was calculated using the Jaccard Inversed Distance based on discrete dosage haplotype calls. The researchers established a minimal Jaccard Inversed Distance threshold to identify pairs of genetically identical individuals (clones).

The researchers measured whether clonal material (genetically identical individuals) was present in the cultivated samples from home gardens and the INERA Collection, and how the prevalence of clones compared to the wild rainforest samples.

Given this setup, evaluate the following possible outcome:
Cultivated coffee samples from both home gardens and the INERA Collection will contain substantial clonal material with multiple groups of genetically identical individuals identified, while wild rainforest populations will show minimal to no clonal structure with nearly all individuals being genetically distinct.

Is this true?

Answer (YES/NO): NO